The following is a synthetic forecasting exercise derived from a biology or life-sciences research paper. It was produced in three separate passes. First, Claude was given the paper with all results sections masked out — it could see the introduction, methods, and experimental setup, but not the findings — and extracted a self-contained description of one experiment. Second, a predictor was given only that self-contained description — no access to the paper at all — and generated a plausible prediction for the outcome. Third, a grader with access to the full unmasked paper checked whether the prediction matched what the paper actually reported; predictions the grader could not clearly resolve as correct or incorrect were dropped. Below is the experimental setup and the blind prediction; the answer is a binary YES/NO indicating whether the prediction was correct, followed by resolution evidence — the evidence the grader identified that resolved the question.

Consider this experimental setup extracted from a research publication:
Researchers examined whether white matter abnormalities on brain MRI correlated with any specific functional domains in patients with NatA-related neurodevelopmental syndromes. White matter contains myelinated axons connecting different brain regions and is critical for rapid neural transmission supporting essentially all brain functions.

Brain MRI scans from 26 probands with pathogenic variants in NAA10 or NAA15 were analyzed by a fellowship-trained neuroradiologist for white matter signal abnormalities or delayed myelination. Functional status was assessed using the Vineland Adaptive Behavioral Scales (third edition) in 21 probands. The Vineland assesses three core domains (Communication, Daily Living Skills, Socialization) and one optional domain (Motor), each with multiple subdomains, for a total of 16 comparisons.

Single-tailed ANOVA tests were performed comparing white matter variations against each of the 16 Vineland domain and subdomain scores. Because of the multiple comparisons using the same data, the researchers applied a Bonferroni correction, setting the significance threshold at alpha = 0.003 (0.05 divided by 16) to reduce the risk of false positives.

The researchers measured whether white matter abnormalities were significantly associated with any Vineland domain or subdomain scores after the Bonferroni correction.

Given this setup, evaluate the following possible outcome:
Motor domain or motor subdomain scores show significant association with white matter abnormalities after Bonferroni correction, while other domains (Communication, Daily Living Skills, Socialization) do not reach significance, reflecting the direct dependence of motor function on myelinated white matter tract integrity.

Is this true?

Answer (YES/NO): NO